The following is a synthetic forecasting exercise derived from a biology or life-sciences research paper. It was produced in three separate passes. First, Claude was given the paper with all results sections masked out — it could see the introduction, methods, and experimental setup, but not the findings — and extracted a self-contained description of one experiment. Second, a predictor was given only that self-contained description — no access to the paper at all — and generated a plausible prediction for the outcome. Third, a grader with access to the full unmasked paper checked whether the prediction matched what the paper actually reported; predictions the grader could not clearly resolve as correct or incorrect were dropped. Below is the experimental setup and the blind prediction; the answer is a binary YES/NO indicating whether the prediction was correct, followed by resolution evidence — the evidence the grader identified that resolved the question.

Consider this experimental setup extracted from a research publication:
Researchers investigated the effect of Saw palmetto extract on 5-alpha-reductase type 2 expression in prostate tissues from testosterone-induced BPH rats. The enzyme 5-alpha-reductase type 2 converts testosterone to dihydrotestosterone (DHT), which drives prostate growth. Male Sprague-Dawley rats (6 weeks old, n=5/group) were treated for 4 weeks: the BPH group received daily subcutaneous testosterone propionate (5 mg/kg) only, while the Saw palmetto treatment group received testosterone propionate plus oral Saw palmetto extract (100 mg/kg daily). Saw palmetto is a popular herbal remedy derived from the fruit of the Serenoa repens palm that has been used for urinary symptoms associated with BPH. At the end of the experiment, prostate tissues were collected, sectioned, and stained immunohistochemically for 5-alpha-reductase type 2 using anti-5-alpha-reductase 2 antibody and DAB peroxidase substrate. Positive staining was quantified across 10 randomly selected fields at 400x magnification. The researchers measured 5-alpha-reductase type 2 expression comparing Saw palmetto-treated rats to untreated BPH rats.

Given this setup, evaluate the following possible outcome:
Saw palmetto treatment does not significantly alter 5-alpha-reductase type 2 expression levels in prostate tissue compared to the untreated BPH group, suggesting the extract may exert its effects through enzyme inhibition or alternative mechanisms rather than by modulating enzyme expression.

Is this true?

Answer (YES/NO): YES